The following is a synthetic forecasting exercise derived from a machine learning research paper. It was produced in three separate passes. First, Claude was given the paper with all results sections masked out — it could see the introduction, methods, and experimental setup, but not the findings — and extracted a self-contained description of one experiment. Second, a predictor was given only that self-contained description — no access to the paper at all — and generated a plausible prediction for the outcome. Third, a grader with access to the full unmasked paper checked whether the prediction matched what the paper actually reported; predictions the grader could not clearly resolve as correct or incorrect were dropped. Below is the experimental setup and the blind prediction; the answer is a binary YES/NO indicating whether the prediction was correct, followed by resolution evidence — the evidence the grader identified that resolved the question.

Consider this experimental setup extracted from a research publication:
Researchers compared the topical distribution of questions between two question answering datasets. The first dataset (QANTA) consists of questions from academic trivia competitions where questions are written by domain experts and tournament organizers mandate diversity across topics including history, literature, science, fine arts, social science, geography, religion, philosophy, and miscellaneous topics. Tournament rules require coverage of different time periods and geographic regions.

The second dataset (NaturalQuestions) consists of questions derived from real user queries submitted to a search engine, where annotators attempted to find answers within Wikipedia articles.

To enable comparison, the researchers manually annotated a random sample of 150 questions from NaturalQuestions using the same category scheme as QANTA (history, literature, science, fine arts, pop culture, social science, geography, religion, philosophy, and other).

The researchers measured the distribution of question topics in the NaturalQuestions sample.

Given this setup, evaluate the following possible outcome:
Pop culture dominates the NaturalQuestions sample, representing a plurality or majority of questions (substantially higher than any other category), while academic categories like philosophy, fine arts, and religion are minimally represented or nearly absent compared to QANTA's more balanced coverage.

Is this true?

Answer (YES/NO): YES